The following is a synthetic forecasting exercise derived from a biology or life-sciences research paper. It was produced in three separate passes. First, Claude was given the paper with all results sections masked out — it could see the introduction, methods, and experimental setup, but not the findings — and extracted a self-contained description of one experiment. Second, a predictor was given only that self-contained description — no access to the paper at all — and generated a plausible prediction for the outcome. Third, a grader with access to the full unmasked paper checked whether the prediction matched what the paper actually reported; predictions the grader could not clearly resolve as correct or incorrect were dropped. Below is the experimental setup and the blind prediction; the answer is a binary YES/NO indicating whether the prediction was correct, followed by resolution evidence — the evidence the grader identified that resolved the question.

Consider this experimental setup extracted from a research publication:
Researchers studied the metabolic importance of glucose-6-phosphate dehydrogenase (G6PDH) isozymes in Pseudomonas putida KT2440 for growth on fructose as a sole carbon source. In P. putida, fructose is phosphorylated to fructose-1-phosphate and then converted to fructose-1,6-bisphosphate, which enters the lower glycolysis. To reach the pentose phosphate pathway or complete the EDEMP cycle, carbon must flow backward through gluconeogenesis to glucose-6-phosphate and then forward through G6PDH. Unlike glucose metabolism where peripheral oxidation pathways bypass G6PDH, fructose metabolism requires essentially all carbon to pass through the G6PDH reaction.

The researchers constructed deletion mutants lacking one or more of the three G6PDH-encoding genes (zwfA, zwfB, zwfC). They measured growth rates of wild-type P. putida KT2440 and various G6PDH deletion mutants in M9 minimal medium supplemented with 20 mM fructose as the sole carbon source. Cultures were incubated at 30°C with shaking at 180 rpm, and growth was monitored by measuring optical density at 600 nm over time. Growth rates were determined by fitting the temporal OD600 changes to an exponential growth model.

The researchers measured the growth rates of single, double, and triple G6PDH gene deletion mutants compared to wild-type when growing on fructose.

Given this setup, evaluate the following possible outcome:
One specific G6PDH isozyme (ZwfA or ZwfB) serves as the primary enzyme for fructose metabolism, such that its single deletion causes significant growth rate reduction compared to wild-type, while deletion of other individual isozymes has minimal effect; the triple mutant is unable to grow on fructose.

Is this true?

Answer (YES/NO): NO